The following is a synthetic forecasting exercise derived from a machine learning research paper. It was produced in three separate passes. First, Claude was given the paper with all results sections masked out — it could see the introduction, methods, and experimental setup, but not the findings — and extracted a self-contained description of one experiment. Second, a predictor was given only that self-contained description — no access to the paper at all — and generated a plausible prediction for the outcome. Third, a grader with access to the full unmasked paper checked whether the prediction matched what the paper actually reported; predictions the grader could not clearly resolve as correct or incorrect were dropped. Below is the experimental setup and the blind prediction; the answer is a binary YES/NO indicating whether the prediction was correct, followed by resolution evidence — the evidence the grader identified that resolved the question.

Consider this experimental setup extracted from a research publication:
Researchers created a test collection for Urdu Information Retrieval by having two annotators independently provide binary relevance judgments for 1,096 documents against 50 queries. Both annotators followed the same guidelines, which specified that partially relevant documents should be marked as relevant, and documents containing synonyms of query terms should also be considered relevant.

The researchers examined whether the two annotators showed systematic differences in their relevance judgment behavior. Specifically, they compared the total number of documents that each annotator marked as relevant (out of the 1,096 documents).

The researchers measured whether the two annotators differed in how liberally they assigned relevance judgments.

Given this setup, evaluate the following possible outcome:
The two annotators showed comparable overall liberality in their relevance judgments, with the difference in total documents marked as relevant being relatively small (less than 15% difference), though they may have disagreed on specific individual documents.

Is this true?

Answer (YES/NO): YES